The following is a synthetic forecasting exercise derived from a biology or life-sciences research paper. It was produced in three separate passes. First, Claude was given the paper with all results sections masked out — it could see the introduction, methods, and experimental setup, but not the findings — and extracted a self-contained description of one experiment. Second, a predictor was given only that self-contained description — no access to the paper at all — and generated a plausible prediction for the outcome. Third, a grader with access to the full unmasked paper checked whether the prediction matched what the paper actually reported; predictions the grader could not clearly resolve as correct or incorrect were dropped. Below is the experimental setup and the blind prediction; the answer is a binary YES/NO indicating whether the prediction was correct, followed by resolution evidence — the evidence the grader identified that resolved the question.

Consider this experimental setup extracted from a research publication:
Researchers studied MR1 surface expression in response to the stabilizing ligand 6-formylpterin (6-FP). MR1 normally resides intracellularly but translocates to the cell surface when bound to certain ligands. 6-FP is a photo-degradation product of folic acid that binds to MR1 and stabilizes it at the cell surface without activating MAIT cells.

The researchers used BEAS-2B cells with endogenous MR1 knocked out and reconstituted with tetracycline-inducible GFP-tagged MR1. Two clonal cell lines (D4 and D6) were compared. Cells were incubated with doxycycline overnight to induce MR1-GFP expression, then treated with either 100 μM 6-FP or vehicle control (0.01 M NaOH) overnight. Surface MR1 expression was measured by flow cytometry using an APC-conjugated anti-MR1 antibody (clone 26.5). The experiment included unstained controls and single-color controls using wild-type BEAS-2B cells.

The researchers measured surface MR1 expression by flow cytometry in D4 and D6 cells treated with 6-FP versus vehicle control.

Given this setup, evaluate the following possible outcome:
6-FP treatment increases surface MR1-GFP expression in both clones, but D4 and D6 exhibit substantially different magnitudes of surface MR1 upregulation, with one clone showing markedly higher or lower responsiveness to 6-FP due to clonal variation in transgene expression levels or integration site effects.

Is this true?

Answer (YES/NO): NO